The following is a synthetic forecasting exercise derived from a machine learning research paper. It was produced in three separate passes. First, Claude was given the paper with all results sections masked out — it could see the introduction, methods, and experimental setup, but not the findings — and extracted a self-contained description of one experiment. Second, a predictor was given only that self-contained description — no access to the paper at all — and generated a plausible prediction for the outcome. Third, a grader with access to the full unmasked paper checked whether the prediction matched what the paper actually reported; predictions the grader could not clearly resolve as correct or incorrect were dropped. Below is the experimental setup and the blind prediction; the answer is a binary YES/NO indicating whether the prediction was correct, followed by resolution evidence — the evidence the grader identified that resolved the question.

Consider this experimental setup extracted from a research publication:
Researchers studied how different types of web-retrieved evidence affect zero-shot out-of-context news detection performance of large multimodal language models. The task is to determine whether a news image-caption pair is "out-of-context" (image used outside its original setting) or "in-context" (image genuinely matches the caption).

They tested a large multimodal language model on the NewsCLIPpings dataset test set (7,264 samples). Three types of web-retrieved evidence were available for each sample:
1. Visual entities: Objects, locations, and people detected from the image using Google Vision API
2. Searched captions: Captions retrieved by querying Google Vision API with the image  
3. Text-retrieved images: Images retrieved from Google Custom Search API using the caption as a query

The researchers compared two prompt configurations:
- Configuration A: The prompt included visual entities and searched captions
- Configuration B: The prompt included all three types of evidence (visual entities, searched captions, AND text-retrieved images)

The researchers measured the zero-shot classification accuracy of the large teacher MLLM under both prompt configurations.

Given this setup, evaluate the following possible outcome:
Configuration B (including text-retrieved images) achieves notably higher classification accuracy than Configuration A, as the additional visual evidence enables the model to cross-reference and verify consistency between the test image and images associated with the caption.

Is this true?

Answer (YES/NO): NO